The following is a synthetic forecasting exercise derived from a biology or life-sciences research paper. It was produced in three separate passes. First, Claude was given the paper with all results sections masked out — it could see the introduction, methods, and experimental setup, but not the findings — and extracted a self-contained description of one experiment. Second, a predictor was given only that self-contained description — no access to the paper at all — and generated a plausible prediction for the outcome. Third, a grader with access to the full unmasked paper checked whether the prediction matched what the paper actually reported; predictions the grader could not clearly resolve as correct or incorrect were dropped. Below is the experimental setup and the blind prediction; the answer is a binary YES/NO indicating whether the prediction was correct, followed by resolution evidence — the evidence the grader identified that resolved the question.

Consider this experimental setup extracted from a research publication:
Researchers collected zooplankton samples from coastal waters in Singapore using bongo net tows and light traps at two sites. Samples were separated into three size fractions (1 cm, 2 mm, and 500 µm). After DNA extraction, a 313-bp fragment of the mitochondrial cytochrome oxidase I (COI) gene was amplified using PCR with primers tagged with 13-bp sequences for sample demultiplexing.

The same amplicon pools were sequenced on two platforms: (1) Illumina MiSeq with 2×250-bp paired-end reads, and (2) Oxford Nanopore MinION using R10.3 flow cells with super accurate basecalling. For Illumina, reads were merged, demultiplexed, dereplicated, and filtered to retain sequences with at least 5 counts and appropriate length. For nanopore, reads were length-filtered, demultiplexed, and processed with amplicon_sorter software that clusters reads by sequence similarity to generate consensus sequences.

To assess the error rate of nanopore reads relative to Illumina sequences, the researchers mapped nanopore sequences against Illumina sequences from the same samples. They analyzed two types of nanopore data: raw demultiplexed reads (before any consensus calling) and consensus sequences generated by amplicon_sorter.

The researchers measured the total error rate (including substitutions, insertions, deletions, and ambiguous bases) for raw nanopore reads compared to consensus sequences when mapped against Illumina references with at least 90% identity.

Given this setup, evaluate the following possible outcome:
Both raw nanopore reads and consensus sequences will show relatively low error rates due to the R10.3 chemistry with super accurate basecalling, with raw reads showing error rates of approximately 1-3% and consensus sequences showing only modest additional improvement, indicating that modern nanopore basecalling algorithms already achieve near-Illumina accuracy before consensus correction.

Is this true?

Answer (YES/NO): NO